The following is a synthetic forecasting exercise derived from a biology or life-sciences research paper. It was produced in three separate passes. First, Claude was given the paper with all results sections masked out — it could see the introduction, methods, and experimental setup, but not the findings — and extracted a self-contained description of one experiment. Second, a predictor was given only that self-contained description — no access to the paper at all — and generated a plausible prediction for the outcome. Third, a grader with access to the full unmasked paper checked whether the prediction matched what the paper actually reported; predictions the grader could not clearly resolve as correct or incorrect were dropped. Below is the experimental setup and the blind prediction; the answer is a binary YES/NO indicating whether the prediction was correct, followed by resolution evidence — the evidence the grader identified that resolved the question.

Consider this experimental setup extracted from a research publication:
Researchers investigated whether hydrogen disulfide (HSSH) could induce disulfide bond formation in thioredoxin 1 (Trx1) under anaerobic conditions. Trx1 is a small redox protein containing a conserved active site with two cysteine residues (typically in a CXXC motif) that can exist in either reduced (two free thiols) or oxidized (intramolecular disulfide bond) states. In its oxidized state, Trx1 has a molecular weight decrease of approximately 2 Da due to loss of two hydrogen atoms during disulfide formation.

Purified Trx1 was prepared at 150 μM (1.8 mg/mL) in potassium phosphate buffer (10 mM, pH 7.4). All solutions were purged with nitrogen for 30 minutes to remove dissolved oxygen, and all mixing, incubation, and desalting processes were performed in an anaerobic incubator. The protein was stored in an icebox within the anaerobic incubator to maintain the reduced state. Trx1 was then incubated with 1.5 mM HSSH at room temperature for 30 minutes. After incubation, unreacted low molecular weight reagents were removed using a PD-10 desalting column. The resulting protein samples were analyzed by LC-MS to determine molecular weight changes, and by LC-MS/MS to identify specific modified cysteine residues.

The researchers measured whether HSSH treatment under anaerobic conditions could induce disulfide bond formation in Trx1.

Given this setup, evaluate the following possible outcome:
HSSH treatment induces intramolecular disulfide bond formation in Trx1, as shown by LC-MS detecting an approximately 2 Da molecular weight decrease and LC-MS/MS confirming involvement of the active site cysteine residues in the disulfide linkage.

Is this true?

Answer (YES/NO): YES